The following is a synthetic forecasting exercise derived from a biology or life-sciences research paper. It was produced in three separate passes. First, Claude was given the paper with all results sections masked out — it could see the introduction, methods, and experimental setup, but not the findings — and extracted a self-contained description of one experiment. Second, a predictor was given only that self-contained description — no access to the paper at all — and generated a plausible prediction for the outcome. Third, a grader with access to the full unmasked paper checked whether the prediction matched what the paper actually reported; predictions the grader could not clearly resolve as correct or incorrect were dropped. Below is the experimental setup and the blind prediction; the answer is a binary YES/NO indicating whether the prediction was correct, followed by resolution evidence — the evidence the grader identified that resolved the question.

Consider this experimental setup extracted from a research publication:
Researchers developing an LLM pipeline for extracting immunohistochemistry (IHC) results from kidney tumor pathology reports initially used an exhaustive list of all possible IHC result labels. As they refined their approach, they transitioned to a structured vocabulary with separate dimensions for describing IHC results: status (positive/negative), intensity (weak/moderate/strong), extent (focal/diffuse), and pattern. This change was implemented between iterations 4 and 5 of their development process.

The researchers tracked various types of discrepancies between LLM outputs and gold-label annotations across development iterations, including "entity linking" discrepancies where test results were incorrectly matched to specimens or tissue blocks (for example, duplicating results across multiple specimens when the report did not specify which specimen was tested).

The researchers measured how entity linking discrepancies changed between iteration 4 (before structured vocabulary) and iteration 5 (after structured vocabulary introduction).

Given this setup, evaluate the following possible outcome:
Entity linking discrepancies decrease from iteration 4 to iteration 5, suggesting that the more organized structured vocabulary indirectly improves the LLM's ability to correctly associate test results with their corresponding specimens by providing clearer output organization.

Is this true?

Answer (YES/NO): NO